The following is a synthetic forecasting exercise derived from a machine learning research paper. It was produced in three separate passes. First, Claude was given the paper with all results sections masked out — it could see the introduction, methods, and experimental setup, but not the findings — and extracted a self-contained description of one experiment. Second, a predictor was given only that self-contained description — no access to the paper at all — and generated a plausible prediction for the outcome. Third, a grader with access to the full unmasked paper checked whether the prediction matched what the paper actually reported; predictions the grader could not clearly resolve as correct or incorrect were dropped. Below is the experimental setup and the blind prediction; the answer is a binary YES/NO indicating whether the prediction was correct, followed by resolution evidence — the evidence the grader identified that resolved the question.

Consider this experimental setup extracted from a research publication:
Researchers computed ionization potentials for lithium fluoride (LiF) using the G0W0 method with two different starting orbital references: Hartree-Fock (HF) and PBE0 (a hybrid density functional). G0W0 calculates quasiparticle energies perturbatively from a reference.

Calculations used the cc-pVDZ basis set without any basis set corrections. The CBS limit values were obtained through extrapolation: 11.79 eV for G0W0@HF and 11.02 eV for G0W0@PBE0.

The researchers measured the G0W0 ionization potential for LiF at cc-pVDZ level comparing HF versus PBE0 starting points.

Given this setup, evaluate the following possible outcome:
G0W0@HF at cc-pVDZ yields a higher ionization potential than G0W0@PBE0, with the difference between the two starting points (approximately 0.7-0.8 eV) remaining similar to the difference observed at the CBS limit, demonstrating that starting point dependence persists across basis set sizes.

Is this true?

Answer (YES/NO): YES